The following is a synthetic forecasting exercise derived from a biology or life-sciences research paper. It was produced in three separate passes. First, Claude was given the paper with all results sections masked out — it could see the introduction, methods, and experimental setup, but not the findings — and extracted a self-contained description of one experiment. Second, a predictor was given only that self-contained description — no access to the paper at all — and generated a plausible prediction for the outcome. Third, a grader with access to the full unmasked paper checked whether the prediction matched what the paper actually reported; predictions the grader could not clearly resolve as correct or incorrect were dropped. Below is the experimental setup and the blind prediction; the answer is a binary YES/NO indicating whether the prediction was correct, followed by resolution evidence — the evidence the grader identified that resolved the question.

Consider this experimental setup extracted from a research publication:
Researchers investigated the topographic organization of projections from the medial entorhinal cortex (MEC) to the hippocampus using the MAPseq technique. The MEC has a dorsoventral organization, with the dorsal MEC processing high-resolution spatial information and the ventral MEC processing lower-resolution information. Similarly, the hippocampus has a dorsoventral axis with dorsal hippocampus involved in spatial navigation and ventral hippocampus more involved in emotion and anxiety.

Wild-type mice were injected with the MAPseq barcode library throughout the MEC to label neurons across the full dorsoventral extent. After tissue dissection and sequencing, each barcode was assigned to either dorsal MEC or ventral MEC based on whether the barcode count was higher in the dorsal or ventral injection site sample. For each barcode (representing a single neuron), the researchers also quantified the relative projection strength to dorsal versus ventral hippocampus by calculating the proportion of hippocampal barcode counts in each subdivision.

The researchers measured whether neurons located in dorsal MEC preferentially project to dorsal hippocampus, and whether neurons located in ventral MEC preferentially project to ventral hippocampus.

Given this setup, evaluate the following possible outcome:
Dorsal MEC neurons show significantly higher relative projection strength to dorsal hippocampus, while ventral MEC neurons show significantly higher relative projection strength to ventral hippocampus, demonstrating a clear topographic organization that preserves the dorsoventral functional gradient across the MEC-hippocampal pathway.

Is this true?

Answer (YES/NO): YES